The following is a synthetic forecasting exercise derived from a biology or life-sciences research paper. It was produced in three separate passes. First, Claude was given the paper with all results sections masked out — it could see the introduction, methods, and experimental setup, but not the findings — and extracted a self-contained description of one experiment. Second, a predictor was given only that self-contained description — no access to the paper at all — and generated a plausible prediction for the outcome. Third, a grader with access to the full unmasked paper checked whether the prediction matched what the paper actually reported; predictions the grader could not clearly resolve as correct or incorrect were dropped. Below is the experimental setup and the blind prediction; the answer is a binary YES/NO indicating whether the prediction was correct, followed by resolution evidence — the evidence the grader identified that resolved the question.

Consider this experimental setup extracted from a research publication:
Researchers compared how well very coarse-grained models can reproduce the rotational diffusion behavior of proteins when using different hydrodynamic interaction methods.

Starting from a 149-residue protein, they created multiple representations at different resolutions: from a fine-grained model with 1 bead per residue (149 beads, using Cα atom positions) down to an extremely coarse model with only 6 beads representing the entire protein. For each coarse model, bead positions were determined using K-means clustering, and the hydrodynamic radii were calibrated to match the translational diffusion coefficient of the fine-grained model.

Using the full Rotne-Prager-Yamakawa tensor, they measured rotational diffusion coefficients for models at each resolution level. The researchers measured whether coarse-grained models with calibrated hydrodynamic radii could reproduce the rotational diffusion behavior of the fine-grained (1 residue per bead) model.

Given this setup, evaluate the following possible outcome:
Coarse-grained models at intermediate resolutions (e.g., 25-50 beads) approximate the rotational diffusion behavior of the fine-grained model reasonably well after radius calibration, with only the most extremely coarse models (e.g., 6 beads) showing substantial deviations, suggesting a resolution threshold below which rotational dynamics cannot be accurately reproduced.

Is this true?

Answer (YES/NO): NO